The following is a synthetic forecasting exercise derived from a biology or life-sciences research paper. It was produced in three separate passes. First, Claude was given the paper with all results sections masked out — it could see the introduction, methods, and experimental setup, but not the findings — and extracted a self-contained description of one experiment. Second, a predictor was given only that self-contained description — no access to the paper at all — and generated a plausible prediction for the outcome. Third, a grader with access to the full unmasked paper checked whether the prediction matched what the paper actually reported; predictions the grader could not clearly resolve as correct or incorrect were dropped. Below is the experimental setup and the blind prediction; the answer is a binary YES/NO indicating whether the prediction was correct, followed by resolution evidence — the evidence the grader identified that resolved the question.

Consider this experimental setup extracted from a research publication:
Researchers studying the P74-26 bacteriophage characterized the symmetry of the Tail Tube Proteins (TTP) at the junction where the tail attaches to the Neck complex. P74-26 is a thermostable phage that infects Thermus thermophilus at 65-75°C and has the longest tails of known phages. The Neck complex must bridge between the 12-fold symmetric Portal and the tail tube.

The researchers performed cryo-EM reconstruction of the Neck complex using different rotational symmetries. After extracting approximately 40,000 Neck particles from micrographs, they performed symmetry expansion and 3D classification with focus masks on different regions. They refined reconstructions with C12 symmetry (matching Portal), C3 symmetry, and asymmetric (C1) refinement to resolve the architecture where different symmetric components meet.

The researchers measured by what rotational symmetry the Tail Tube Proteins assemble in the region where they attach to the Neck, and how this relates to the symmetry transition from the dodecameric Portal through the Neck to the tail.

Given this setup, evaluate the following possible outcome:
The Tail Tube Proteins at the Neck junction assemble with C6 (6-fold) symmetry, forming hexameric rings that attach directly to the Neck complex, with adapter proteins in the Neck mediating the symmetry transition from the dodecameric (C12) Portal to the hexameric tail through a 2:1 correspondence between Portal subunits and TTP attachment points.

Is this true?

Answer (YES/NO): NO